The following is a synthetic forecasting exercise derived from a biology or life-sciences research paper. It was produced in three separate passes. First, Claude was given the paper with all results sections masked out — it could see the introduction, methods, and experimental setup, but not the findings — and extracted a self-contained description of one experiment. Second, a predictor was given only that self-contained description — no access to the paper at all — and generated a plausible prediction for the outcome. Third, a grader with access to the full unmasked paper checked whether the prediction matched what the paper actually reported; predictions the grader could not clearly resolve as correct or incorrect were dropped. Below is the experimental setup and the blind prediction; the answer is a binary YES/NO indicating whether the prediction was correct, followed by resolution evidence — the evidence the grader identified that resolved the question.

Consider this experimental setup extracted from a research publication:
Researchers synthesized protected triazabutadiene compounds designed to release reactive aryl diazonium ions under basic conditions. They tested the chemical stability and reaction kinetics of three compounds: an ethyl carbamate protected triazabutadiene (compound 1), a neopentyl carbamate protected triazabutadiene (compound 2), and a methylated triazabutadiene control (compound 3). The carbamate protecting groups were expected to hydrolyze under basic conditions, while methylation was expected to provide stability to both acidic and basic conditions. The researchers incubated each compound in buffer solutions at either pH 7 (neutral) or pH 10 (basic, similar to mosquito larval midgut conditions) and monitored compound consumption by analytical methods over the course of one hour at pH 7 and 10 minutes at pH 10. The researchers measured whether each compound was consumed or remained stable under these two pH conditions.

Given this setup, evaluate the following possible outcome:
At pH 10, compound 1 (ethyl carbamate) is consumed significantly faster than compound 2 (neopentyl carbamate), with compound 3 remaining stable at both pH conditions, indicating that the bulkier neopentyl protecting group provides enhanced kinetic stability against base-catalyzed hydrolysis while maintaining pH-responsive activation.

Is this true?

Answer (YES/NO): NO